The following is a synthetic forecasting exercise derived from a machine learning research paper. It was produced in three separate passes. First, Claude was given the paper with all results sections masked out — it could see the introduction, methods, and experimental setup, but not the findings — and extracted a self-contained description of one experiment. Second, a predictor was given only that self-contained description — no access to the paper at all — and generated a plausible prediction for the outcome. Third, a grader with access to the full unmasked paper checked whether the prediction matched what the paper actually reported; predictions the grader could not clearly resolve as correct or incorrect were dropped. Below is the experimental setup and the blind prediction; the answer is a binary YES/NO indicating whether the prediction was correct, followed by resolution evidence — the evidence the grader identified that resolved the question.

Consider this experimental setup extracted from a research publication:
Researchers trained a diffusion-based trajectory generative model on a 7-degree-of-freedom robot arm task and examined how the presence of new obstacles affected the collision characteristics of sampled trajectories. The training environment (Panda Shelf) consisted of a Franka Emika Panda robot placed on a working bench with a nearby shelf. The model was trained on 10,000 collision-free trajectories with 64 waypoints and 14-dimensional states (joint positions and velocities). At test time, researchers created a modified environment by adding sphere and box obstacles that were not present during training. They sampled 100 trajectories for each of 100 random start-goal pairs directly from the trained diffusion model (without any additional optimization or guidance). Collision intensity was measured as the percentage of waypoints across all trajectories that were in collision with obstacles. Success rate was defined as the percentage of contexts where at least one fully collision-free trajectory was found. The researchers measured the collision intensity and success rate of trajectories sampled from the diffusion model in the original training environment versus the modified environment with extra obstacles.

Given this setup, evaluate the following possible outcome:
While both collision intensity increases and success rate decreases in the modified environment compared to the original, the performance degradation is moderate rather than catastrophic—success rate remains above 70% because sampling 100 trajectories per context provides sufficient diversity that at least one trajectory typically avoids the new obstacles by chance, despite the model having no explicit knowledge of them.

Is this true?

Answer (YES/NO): NO